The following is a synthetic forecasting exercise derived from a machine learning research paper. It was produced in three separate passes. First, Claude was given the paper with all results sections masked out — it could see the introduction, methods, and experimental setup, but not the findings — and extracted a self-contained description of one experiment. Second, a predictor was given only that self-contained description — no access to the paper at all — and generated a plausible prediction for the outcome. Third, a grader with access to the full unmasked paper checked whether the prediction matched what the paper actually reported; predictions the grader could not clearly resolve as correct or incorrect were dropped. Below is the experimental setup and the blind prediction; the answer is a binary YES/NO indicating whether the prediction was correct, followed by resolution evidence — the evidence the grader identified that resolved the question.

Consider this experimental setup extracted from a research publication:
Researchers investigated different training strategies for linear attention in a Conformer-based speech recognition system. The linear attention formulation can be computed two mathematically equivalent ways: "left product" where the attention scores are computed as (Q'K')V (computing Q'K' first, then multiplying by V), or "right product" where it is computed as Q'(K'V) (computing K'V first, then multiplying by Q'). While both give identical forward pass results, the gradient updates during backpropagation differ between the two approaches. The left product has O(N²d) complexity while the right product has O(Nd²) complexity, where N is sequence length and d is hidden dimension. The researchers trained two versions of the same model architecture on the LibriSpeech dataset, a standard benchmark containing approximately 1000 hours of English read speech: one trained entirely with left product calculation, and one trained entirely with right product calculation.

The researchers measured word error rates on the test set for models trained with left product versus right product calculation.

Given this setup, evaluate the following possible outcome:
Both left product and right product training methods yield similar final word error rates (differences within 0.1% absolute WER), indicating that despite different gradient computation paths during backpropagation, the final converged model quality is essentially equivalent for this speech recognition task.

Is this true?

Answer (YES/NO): NO